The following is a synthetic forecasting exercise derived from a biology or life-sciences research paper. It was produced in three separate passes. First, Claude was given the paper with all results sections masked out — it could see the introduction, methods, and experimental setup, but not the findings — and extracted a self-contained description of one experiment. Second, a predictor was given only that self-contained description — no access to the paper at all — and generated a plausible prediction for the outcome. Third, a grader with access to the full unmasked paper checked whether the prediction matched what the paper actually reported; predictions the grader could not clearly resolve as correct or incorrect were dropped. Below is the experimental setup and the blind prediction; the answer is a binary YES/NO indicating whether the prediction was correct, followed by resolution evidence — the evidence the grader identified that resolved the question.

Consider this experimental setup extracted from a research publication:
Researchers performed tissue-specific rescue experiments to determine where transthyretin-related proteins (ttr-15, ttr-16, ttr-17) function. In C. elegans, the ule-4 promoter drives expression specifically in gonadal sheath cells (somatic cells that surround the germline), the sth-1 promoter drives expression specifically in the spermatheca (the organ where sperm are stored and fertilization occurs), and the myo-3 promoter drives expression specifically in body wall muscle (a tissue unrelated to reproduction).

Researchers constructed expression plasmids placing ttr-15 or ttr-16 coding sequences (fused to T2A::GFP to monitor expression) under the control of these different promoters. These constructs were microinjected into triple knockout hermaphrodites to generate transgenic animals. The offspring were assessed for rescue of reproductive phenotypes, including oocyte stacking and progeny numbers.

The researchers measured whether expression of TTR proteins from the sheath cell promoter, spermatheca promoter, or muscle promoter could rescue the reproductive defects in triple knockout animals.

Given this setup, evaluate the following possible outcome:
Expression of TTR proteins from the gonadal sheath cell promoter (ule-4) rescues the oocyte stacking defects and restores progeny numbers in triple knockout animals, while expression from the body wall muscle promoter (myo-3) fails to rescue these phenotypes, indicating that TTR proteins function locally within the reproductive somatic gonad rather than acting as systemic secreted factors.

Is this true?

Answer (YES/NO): NO